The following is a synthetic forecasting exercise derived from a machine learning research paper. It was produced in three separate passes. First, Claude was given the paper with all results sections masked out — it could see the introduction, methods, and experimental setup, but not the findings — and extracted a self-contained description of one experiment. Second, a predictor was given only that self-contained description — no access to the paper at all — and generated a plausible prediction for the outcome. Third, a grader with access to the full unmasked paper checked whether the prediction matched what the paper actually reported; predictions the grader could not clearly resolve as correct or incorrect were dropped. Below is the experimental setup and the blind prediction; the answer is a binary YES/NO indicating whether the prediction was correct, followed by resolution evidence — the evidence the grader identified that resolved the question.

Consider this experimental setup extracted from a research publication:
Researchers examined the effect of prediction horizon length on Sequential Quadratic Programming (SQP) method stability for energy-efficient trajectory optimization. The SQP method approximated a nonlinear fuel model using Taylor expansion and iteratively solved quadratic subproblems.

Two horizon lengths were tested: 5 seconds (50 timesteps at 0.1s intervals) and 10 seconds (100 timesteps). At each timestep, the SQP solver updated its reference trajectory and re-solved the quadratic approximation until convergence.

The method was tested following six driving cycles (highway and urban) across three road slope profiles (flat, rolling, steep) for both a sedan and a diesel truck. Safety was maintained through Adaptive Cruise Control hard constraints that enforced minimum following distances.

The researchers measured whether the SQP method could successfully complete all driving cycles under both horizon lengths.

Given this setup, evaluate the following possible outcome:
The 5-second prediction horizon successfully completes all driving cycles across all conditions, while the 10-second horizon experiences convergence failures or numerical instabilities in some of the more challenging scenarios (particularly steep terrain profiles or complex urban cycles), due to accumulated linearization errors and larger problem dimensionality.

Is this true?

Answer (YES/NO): NO